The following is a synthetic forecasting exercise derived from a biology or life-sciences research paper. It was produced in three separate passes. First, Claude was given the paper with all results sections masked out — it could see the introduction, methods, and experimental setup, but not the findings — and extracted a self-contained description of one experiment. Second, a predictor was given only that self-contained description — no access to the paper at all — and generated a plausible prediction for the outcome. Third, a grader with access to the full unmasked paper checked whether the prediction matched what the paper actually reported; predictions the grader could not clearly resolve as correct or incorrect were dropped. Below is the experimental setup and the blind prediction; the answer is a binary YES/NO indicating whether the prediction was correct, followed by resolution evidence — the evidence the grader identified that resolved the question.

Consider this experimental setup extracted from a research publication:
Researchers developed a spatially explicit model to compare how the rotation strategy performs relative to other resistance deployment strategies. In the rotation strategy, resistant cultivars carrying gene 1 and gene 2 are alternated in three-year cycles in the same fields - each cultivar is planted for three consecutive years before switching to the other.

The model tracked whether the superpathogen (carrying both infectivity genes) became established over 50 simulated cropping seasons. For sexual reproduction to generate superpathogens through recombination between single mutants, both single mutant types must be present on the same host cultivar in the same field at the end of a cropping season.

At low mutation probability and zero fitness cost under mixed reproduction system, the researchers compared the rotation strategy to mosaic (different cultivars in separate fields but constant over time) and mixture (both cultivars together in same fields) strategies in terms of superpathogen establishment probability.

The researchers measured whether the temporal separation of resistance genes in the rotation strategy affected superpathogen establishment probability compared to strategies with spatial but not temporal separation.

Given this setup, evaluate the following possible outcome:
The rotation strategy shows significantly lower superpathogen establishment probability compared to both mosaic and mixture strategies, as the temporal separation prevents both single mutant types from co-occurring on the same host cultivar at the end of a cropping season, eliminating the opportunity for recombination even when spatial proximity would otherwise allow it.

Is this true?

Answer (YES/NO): NO